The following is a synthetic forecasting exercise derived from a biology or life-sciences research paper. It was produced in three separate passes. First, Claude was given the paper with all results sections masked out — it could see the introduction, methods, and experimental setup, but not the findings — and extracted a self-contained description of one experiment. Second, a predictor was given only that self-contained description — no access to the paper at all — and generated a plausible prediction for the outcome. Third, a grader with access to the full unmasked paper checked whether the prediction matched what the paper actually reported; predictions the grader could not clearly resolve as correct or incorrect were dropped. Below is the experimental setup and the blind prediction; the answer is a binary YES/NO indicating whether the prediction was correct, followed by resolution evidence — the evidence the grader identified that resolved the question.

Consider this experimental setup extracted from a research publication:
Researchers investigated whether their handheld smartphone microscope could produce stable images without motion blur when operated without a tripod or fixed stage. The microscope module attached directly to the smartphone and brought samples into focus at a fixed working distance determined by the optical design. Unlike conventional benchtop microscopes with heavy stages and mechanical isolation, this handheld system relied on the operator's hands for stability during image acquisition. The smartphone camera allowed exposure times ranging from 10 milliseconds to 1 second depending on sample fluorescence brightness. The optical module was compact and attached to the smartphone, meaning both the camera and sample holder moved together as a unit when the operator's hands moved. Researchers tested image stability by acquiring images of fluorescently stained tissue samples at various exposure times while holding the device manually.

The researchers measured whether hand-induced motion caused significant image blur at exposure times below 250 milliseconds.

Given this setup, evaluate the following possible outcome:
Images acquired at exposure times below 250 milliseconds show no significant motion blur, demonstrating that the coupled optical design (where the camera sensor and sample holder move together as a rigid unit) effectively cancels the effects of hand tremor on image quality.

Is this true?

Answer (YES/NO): YES